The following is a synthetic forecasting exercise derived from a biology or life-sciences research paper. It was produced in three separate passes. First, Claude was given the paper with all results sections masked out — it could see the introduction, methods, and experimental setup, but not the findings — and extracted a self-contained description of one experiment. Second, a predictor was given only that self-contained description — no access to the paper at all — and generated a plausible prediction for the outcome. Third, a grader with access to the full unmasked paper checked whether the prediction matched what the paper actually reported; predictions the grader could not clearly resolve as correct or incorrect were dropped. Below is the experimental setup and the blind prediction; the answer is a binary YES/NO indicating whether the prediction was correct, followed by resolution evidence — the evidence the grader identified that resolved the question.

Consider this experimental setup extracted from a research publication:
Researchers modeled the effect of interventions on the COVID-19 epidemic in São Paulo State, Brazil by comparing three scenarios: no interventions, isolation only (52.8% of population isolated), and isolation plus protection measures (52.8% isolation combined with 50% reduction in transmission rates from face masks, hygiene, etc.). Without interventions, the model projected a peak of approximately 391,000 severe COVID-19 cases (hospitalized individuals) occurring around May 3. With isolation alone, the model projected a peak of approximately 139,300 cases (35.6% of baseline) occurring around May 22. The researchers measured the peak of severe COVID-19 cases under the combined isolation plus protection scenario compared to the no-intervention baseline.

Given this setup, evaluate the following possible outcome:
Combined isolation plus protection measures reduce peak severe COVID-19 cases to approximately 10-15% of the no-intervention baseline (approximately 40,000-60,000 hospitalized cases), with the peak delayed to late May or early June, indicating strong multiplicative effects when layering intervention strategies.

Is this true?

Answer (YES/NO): NO